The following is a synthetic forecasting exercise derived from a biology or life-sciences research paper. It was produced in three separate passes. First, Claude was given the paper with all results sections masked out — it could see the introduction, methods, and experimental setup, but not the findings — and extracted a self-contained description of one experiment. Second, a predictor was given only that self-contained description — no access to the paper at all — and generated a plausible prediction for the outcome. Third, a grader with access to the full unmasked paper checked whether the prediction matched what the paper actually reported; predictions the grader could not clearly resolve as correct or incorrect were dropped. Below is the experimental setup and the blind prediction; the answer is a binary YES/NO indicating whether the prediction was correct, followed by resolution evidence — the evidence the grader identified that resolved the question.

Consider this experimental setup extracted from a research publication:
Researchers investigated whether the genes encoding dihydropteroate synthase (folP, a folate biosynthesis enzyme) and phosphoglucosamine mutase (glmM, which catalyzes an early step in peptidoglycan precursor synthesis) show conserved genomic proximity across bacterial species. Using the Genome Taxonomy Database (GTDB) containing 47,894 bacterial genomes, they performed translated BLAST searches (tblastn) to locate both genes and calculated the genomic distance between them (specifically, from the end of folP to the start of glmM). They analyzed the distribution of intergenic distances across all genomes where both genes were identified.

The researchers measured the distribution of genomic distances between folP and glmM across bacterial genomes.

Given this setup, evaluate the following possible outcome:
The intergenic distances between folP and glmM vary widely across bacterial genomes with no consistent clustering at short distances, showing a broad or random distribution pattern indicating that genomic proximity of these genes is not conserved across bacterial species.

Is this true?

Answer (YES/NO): NO